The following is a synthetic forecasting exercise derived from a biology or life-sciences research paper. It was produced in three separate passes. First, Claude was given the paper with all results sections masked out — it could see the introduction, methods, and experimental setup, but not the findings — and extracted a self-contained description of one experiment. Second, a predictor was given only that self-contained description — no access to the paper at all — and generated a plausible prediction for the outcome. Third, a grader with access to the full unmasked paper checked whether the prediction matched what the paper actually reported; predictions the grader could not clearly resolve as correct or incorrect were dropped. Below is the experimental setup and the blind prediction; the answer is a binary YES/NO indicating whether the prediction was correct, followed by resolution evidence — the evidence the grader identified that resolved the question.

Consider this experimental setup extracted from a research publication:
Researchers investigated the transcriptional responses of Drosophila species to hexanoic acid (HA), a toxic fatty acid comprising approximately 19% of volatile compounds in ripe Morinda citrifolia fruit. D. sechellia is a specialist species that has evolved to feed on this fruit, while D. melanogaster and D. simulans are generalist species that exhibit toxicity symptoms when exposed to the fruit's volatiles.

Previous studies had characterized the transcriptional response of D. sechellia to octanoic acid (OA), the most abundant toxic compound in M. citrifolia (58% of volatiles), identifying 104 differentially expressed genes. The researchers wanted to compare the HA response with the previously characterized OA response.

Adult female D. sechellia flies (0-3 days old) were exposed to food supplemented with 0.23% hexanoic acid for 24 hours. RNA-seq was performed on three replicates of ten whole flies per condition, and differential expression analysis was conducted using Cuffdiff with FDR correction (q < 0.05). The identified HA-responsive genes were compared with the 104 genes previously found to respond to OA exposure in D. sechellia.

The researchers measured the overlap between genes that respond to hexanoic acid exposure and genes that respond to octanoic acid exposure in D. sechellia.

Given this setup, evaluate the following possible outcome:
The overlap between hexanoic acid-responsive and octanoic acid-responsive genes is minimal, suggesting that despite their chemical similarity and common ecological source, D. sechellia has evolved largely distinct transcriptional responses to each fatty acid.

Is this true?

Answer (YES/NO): NO